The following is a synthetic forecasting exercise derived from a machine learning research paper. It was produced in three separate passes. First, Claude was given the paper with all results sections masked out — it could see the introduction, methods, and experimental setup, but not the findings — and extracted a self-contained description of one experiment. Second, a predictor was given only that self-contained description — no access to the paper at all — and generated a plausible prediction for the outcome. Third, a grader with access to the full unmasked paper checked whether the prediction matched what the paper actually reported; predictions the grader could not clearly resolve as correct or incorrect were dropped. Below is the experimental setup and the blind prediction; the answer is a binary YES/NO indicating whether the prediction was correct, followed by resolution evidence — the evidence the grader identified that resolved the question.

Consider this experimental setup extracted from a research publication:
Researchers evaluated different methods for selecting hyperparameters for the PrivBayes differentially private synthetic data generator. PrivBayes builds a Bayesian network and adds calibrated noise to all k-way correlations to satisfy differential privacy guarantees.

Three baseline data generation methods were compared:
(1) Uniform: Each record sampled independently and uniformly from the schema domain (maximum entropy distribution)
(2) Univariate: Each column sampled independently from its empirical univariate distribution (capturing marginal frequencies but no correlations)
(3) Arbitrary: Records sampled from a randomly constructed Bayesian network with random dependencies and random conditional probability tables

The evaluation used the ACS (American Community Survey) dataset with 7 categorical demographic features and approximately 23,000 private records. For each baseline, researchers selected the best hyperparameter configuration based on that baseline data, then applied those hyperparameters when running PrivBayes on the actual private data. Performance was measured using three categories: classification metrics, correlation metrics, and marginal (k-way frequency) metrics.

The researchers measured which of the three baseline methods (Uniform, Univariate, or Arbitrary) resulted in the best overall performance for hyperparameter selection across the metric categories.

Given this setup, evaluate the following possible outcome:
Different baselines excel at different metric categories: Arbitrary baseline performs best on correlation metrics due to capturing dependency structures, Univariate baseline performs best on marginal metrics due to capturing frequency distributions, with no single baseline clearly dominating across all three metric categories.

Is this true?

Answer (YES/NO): NO